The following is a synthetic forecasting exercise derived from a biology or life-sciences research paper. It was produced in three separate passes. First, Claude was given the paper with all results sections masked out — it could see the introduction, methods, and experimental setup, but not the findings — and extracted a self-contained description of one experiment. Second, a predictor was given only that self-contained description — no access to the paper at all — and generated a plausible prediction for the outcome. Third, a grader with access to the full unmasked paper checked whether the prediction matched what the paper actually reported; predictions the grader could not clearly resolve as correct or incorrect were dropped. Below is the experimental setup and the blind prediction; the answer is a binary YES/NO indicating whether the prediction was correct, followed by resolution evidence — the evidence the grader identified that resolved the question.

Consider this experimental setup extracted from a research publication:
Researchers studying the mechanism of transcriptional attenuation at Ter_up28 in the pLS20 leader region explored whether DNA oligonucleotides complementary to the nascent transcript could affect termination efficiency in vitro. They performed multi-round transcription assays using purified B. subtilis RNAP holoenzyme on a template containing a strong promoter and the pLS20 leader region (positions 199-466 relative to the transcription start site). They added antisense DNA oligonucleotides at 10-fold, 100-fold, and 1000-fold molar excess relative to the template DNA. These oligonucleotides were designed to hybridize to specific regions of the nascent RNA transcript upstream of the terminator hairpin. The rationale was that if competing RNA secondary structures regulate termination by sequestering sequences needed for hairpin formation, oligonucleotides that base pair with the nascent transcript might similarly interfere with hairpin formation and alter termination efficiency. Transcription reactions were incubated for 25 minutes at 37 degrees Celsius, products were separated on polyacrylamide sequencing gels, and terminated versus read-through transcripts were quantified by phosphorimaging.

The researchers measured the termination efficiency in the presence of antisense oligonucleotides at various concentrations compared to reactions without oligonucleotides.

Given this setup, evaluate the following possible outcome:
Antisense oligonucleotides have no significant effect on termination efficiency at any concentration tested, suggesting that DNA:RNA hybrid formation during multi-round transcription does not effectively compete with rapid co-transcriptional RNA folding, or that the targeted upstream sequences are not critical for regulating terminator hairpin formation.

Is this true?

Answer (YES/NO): NO